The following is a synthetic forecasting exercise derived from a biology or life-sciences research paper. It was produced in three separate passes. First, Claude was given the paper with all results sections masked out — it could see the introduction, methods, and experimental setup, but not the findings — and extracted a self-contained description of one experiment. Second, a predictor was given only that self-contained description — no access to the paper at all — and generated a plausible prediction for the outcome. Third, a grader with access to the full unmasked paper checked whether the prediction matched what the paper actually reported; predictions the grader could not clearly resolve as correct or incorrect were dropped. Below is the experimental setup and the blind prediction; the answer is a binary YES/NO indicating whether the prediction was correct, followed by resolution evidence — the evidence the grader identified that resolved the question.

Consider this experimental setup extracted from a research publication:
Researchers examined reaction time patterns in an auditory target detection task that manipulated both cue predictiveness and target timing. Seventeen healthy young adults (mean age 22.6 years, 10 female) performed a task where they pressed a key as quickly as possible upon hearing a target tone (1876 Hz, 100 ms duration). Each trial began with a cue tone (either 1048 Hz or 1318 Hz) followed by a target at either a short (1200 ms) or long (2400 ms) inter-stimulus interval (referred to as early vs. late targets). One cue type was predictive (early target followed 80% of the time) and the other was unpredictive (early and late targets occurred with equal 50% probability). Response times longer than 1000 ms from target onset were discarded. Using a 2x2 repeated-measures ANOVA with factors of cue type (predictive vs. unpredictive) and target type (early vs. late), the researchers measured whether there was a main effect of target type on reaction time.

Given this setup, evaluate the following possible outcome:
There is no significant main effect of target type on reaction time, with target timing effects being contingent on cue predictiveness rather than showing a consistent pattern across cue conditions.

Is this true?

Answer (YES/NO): YES